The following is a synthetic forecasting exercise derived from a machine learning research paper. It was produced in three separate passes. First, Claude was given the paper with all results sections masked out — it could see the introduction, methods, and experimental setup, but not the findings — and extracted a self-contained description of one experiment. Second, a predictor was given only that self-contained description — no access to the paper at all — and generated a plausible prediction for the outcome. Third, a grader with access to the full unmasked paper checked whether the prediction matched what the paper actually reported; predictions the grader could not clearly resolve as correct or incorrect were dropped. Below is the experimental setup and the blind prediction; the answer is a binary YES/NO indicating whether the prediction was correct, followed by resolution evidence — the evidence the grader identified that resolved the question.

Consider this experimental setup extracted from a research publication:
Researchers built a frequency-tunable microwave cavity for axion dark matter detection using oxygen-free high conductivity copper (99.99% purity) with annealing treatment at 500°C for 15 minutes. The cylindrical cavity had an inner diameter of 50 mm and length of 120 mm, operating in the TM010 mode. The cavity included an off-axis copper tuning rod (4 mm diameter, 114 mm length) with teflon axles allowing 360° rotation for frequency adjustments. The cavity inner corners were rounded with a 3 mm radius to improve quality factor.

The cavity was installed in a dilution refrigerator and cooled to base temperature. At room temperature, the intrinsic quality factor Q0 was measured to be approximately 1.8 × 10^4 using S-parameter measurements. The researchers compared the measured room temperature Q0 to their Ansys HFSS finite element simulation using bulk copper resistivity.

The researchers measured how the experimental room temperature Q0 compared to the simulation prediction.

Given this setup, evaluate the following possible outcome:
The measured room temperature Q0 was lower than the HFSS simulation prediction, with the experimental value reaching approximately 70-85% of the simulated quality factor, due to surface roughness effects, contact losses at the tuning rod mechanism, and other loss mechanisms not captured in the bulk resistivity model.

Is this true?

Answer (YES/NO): NO